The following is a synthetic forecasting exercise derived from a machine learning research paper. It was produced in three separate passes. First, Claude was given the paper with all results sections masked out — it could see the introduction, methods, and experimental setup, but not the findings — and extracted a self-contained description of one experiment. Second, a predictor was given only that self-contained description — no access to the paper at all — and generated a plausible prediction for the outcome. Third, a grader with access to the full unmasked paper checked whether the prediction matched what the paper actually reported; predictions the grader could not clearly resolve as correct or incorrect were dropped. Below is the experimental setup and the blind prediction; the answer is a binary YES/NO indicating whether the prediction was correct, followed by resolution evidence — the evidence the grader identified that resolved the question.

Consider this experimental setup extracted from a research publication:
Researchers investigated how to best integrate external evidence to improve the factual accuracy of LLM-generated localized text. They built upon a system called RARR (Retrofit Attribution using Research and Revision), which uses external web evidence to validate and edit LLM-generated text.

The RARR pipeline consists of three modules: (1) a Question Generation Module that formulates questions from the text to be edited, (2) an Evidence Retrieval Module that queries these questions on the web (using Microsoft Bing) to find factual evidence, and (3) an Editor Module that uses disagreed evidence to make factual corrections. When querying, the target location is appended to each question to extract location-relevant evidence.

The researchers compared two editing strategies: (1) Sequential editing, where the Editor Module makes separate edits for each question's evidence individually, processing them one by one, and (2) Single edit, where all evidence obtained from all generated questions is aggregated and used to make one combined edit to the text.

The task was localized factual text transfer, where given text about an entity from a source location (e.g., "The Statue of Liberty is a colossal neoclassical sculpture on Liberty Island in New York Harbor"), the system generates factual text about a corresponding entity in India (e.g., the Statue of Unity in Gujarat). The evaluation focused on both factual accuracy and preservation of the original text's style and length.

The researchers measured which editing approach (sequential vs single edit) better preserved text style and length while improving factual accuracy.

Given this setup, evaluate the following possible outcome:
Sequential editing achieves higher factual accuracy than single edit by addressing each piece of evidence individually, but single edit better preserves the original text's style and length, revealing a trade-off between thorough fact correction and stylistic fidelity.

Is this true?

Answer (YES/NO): NO